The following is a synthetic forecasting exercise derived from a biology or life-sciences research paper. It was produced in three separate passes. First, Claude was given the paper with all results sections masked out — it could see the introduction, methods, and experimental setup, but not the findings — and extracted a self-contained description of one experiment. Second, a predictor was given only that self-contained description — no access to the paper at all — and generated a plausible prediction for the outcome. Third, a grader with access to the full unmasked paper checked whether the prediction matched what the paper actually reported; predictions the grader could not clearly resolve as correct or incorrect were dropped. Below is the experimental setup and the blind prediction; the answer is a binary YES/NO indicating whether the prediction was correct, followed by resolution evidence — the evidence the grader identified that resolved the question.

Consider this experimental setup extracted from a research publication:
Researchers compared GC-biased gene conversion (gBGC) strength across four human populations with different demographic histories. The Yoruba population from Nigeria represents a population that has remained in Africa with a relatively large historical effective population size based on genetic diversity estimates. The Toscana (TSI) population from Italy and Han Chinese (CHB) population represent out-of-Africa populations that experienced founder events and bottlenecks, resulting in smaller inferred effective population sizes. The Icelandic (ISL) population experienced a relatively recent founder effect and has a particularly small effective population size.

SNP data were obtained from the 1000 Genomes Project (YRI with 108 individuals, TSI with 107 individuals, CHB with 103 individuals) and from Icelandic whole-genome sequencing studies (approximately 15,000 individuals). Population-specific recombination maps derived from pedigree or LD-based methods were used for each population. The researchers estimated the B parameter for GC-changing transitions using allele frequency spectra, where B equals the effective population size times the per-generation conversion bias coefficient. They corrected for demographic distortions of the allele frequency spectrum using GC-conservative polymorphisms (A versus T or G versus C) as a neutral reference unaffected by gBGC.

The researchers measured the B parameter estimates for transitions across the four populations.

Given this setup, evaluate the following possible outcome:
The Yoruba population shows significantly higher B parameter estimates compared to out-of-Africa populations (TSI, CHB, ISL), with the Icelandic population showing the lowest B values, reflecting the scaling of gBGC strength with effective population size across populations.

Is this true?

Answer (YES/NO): NO